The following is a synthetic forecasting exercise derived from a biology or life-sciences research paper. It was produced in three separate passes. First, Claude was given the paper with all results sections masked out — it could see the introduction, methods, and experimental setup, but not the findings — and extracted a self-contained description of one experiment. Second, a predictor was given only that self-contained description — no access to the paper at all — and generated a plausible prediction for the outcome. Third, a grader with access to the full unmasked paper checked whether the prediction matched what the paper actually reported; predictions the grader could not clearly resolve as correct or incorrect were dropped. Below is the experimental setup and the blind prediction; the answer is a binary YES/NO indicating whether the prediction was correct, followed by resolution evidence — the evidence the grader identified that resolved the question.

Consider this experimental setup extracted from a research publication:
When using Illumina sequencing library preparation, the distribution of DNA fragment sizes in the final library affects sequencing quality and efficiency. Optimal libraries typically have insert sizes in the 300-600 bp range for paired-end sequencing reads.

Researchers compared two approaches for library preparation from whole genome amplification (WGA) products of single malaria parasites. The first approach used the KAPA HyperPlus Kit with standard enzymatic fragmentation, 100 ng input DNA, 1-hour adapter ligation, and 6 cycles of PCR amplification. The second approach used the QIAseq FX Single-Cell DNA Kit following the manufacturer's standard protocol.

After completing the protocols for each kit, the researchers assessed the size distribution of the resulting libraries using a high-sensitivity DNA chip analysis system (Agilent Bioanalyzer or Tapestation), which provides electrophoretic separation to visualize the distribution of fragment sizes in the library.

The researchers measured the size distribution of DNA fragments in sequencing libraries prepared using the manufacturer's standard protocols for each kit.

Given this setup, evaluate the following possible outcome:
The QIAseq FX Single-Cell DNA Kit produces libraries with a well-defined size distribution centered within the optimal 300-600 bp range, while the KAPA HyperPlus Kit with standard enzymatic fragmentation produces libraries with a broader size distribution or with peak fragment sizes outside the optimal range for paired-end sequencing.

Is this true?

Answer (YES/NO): NO